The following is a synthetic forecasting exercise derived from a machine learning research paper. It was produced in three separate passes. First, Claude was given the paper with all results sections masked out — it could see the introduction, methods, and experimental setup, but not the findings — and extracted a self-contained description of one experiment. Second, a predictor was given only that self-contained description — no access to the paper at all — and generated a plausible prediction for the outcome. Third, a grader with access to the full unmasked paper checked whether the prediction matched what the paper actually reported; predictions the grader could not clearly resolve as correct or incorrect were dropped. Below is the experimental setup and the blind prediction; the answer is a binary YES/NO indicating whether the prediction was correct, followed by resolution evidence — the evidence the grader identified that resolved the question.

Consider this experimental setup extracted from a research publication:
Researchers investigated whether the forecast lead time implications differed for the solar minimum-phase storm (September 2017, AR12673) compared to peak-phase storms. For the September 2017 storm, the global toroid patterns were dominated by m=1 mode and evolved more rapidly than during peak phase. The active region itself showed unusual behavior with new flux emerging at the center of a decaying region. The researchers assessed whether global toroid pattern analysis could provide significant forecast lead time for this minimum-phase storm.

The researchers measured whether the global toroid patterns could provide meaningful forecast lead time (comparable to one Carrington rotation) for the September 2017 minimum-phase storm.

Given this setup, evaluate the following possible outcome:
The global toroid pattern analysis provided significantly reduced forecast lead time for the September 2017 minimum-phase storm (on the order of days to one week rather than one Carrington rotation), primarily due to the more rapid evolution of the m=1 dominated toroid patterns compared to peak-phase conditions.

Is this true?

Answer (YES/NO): NO